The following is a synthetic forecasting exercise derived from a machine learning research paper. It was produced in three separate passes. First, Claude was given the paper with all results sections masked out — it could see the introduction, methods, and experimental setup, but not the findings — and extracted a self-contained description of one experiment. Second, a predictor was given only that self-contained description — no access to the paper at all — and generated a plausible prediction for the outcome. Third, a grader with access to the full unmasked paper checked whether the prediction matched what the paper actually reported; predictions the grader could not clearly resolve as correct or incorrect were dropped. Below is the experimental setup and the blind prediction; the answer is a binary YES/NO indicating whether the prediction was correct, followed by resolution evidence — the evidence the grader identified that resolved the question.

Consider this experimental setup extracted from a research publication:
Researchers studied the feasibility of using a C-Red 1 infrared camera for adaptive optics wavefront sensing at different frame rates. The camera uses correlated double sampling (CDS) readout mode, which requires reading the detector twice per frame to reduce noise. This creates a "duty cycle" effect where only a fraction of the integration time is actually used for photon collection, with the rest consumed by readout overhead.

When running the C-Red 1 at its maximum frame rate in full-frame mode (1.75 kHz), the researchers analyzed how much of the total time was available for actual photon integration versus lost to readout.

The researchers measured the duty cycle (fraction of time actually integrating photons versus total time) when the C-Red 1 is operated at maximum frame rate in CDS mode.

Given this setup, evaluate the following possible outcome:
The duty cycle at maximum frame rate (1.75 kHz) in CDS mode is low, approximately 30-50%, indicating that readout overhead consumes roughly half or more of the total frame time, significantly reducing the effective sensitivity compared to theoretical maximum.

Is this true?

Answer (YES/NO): YES